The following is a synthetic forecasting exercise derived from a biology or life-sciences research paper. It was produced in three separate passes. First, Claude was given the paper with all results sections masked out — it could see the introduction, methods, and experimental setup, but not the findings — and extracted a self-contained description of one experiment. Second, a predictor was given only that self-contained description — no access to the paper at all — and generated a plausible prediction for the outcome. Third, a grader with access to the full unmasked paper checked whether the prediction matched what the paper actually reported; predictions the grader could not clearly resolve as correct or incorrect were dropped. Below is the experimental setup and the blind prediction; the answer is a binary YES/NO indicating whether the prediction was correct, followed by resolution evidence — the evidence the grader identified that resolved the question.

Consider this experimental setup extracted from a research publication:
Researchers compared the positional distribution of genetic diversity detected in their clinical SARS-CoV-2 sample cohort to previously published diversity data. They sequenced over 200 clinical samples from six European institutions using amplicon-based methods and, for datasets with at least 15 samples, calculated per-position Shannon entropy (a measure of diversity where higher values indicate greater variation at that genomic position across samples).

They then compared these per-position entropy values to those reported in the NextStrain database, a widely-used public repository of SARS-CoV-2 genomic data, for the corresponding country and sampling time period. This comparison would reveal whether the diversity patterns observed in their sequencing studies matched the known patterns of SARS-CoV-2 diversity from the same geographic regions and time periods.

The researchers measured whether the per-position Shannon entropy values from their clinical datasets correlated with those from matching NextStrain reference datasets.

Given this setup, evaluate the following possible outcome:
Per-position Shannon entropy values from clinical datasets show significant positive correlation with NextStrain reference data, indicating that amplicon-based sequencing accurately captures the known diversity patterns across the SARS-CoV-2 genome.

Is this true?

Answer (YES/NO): YES